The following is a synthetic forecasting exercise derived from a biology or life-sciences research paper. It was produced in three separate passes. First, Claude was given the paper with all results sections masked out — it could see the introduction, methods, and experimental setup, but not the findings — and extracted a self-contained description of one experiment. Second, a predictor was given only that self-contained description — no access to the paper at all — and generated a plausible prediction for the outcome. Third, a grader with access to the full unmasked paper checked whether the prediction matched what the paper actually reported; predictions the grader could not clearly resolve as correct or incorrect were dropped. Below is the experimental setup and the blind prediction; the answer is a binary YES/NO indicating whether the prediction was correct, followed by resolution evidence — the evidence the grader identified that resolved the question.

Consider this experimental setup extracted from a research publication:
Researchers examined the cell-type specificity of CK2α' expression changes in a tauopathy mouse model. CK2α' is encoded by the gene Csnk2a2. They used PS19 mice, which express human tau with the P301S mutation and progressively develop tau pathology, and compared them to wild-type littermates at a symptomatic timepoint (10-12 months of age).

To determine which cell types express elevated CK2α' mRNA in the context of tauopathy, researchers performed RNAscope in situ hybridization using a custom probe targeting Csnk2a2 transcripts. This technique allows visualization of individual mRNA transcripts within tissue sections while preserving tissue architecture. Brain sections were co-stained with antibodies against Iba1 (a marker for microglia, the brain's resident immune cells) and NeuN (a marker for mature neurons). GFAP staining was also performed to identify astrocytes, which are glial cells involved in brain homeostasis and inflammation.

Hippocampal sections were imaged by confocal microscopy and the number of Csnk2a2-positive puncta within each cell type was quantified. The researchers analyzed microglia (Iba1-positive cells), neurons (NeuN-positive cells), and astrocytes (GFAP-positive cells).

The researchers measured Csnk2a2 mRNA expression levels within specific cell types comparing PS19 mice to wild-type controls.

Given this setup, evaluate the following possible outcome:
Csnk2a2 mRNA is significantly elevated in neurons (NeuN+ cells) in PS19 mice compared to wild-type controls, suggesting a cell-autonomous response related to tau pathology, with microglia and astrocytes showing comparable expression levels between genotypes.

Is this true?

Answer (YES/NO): NO